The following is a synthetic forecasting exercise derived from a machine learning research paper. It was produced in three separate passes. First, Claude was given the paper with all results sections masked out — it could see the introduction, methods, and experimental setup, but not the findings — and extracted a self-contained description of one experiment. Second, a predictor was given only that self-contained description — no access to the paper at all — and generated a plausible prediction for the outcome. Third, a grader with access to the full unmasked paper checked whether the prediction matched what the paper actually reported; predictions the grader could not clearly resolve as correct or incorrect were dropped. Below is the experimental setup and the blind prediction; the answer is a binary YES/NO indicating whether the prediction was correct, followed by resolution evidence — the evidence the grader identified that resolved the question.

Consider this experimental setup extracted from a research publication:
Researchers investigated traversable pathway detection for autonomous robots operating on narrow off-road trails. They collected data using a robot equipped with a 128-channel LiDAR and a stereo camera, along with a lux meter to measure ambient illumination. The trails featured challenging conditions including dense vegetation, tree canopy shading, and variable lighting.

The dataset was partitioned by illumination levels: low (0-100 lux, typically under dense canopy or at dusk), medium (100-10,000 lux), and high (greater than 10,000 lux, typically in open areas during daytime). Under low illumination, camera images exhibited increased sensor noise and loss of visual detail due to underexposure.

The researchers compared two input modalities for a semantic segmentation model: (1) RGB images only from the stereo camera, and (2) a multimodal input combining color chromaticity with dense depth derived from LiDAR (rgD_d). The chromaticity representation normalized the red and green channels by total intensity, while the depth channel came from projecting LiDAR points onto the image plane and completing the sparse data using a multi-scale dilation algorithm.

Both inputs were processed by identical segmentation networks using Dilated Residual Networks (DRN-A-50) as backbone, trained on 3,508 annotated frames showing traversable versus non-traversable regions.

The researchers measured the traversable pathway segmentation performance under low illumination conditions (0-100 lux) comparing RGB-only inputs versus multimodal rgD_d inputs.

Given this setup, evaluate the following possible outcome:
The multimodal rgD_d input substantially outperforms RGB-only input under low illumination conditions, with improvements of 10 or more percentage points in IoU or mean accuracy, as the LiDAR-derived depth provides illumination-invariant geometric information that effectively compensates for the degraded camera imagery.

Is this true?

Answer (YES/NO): NO